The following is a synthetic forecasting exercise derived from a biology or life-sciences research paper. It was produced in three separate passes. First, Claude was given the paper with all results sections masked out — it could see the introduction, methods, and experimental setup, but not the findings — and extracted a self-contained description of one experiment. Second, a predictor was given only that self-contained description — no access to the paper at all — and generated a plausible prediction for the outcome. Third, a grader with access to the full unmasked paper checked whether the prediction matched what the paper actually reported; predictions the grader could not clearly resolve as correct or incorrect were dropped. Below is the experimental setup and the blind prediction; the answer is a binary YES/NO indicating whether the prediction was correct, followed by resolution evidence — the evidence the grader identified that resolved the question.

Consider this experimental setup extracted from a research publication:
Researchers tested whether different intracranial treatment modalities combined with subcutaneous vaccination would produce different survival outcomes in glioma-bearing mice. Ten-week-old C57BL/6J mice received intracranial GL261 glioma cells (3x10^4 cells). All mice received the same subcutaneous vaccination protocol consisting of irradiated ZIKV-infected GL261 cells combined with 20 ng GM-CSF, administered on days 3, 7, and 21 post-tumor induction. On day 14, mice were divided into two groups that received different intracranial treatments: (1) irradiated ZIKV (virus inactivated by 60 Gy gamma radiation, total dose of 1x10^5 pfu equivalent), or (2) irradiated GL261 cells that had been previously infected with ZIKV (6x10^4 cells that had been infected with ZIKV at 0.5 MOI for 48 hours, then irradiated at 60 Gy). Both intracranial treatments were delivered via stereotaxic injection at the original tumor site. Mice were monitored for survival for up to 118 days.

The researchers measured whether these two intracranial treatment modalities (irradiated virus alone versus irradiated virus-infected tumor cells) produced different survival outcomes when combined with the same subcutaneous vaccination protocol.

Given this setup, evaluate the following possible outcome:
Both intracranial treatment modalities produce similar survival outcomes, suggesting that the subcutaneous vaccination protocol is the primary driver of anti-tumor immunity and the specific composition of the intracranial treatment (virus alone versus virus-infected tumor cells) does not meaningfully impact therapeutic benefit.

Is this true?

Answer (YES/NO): NO